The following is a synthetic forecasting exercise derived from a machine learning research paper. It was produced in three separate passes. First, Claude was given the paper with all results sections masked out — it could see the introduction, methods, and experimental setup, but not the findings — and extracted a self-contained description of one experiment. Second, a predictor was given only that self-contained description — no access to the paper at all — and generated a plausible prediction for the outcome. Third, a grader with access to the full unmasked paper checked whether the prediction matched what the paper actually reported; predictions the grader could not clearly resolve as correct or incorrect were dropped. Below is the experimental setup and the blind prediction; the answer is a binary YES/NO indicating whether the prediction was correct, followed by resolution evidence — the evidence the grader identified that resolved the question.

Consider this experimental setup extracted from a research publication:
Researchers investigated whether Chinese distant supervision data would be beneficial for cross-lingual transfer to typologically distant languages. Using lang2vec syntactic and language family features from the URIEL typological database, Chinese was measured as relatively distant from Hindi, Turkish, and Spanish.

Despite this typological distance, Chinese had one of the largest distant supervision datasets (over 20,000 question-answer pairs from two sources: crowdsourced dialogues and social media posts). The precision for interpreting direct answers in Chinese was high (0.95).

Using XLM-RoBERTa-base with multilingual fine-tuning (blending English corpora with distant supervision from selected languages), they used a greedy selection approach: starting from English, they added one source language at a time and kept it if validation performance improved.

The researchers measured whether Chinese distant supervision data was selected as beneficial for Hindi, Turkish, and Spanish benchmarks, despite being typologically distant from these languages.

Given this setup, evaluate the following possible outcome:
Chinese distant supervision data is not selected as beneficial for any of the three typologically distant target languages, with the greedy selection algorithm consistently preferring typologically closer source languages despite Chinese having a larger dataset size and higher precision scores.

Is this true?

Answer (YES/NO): NO